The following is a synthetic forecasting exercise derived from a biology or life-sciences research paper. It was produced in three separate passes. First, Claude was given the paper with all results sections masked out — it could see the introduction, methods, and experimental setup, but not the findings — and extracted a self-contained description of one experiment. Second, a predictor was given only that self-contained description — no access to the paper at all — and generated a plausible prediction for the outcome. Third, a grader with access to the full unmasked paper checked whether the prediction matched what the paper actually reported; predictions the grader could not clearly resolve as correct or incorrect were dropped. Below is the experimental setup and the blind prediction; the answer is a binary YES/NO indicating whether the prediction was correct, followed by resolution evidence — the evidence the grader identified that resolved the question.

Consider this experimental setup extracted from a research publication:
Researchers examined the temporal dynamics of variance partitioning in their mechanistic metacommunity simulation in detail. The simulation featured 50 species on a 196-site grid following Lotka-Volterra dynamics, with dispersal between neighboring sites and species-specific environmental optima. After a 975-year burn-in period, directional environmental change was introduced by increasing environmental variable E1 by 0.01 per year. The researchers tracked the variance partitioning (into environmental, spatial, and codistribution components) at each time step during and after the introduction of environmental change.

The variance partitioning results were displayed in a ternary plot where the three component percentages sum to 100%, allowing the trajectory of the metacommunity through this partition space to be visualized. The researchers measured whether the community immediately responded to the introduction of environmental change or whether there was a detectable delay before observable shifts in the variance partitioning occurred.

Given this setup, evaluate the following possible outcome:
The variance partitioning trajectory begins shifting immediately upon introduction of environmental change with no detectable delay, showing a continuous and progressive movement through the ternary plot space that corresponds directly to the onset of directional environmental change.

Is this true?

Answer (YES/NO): NO